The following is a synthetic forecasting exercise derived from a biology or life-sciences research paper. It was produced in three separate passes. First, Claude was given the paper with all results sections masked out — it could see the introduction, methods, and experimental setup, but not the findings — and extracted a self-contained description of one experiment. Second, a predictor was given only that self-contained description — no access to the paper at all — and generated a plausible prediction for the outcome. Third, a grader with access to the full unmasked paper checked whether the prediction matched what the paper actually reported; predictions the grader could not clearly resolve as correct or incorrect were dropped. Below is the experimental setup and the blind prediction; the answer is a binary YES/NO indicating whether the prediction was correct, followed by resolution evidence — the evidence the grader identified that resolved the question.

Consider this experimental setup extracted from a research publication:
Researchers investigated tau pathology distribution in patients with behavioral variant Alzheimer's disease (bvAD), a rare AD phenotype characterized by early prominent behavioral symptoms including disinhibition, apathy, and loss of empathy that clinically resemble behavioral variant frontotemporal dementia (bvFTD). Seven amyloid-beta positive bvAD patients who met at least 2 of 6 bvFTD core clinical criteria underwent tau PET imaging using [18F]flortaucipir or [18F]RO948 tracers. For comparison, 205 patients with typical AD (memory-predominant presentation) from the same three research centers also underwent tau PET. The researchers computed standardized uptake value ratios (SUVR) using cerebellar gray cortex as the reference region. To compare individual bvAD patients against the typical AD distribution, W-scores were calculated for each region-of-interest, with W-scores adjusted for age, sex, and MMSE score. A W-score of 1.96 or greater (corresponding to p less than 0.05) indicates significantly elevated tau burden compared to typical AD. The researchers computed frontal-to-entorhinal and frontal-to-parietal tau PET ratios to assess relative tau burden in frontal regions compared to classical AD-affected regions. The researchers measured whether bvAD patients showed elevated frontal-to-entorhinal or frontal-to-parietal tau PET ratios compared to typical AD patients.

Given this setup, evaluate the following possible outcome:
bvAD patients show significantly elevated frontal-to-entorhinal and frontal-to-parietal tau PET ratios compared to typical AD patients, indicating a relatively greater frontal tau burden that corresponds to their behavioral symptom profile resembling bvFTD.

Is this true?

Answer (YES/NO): NO